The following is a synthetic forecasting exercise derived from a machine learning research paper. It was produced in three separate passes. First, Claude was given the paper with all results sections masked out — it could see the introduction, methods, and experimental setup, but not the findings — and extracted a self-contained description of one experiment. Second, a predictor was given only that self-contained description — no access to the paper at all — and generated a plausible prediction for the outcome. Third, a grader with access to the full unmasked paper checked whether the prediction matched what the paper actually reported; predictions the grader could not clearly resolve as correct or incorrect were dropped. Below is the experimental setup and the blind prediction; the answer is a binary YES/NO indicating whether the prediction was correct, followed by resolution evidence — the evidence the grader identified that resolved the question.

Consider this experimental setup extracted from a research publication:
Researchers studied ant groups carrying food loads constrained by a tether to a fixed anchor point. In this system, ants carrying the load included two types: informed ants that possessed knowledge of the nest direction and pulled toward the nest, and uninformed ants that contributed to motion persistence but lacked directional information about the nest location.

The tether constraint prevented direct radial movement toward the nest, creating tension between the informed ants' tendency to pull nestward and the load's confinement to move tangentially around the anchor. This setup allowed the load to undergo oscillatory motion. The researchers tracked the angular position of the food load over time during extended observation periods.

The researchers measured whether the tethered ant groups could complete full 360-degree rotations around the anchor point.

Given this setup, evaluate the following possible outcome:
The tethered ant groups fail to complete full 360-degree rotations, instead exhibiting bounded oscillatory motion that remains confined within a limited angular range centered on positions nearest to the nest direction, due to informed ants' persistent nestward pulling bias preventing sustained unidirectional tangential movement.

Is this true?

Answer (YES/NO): NO